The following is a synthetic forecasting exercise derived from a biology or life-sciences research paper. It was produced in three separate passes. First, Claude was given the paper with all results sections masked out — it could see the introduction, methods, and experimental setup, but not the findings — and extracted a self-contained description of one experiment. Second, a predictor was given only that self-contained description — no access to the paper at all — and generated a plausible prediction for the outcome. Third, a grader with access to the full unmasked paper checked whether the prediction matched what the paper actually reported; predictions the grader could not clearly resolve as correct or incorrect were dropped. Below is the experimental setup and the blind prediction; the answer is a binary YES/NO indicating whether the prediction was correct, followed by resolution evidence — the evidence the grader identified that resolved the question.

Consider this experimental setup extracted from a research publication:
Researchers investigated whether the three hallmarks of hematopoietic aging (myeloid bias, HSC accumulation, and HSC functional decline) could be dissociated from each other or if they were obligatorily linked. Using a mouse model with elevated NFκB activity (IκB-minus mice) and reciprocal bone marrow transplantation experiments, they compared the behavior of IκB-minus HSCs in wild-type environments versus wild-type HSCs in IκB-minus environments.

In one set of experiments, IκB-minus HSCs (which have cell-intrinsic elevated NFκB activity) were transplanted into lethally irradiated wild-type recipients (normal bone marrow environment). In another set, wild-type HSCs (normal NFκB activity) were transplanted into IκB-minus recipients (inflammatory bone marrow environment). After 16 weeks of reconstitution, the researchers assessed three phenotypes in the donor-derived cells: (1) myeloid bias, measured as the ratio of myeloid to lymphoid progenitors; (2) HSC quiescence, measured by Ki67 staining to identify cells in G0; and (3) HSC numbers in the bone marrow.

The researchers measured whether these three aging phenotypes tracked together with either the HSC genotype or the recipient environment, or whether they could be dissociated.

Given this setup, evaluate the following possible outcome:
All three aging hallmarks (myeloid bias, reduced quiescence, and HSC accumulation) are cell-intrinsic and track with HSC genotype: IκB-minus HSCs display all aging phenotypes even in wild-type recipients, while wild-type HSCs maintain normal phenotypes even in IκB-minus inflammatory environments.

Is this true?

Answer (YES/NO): NO